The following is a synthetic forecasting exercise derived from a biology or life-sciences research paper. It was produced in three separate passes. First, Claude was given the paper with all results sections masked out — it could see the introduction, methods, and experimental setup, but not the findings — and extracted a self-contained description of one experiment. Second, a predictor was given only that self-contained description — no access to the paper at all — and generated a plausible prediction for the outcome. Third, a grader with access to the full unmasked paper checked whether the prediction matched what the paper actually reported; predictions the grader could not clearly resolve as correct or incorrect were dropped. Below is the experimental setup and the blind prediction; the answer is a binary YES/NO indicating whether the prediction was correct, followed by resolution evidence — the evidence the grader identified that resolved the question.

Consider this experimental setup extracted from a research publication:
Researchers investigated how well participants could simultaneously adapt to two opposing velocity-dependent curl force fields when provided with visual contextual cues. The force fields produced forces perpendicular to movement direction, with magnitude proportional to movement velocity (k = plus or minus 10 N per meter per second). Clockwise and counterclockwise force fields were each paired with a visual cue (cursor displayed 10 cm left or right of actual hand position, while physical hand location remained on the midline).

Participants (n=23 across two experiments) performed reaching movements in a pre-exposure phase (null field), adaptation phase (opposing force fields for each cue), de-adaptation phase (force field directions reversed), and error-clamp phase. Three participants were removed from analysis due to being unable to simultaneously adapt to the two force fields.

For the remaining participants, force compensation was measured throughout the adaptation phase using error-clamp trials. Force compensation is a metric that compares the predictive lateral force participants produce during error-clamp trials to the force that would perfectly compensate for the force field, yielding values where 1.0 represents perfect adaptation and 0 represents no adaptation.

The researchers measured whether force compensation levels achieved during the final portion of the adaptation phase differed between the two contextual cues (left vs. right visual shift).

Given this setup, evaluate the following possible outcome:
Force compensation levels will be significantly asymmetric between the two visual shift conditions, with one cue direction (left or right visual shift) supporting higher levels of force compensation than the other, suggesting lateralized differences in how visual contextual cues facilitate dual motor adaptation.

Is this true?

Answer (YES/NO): NO